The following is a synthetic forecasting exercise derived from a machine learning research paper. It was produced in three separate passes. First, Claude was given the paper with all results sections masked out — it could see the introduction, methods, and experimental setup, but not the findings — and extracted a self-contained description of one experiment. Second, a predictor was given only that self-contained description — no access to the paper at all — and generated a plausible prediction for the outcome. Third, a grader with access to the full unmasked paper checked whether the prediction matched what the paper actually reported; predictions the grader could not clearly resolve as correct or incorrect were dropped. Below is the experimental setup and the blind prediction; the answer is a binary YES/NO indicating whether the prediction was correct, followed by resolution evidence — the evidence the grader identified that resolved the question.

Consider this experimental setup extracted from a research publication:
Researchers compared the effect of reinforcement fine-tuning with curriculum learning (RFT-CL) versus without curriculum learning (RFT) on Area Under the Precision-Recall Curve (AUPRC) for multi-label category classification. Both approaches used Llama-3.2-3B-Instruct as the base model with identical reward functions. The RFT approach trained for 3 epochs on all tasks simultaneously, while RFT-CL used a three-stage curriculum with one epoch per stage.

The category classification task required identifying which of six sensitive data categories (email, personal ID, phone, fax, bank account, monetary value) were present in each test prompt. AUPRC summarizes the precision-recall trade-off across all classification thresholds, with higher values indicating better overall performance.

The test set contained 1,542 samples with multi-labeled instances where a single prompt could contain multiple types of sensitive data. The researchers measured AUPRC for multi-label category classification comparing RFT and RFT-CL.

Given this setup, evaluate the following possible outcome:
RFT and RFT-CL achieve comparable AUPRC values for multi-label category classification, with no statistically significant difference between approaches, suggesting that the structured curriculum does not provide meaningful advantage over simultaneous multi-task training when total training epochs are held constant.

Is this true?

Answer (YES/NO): NO